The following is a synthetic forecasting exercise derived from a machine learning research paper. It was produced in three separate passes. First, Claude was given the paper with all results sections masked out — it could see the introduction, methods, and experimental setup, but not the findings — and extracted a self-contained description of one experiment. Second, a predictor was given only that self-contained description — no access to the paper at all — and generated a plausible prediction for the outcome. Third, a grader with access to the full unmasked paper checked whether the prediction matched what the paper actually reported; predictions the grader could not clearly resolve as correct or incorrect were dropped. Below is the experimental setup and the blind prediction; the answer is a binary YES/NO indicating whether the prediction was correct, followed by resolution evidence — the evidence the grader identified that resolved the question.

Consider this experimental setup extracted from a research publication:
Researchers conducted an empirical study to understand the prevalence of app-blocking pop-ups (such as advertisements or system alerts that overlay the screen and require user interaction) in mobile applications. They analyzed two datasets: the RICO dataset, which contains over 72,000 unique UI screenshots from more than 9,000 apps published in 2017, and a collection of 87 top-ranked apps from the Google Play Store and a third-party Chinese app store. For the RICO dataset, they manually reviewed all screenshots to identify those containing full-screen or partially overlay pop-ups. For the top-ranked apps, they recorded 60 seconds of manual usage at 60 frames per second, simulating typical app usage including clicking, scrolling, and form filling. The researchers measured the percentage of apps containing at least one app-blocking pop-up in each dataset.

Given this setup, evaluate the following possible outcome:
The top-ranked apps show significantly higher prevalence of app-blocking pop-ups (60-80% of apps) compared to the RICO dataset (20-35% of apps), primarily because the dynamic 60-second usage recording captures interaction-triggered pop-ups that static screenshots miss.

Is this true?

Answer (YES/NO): NO